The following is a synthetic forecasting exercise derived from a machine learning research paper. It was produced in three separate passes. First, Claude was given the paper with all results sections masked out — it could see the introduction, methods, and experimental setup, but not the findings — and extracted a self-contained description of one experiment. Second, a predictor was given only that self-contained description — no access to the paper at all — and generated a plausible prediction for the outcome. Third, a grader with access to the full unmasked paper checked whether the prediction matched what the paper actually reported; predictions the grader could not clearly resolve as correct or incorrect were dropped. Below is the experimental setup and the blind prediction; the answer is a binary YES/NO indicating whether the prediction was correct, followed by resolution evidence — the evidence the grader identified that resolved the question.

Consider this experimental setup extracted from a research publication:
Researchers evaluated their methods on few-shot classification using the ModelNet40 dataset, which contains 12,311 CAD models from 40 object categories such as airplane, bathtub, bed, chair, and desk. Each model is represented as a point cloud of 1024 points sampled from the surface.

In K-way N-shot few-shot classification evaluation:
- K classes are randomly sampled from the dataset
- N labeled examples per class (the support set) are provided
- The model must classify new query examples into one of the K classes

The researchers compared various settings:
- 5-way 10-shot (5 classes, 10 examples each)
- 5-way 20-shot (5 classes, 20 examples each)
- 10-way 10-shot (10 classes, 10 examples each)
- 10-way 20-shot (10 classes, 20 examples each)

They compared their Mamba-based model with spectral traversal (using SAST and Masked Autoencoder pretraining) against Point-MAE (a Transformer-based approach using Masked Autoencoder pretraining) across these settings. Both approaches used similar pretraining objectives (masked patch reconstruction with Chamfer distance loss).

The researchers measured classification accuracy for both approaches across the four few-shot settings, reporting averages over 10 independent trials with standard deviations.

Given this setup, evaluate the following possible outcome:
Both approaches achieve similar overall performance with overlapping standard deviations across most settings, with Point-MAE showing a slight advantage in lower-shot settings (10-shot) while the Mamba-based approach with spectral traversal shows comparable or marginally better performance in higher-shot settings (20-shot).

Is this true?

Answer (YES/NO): NO